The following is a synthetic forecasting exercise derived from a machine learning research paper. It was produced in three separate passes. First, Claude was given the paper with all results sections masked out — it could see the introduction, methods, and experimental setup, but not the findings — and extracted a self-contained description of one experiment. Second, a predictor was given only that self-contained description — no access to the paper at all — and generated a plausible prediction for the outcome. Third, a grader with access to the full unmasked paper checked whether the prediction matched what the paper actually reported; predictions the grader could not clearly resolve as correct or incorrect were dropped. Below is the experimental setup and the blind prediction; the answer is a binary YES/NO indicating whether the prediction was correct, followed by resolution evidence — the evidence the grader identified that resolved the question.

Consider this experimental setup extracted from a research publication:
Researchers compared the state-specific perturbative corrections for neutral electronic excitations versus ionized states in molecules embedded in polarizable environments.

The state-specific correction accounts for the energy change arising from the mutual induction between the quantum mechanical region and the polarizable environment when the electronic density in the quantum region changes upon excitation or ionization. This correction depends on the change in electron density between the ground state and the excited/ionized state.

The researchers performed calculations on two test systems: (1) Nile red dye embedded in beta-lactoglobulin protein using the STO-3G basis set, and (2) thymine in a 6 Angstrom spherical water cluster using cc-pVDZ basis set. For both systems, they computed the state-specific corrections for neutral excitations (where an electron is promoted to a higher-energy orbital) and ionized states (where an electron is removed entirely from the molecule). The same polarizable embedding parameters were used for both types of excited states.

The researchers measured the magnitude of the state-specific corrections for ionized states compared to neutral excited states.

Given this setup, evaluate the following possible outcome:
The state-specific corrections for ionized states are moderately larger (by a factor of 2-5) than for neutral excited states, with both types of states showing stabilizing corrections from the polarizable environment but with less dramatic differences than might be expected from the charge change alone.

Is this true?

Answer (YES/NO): NO